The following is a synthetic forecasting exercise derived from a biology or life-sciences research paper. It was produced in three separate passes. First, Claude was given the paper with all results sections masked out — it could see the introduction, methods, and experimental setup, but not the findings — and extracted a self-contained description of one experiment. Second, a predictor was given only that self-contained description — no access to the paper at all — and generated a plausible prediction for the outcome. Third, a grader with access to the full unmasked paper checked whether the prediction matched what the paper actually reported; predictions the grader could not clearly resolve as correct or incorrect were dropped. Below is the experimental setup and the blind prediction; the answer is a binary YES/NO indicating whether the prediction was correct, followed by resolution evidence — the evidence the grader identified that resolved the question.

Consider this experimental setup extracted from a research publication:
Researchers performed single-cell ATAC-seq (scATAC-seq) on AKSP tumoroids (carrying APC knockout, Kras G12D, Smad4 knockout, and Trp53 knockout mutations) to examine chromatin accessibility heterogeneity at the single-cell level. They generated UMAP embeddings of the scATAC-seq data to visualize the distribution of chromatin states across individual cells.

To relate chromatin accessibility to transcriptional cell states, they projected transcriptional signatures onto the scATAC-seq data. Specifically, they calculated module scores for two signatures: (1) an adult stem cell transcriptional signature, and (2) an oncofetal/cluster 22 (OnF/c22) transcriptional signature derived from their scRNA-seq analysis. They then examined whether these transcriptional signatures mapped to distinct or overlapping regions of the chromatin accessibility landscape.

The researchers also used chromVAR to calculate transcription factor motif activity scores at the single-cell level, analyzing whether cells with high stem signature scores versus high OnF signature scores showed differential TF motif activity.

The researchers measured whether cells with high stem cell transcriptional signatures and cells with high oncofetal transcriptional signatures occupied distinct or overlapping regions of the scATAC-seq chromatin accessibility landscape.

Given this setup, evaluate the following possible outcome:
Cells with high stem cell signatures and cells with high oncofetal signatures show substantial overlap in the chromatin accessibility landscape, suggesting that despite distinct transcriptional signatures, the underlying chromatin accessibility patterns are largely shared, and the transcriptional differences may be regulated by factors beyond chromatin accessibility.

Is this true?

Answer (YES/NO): NO